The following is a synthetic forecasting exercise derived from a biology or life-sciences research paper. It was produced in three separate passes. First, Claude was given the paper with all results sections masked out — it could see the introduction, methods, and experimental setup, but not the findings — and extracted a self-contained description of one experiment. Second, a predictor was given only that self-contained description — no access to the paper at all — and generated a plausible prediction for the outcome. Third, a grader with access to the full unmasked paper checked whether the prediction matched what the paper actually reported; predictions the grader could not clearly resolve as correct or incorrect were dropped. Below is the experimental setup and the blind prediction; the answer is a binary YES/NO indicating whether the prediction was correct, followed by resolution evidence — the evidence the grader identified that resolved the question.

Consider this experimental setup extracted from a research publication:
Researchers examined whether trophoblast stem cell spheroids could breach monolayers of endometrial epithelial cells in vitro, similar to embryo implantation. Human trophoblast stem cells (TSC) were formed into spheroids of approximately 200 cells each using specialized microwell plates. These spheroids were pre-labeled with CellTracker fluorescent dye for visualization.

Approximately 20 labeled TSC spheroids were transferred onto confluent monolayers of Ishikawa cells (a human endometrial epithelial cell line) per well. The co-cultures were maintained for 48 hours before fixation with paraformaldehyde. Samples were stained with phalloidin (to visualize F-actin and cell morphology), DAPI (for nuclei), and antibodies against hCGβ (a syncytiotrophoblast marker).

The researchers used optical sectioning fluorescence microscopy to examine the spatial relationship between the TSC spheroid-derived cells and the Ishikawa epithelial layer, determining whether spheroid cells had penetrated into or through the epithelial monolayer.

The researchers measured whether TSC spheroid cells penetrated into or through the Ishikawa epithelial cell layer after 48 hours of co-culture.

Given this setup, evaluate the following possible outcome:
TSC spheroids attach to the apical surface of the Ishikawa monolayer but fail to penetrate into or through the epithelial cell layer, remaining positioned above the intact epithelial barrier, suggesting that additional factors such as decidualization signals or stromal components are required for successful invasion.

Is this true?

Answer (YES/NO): NO